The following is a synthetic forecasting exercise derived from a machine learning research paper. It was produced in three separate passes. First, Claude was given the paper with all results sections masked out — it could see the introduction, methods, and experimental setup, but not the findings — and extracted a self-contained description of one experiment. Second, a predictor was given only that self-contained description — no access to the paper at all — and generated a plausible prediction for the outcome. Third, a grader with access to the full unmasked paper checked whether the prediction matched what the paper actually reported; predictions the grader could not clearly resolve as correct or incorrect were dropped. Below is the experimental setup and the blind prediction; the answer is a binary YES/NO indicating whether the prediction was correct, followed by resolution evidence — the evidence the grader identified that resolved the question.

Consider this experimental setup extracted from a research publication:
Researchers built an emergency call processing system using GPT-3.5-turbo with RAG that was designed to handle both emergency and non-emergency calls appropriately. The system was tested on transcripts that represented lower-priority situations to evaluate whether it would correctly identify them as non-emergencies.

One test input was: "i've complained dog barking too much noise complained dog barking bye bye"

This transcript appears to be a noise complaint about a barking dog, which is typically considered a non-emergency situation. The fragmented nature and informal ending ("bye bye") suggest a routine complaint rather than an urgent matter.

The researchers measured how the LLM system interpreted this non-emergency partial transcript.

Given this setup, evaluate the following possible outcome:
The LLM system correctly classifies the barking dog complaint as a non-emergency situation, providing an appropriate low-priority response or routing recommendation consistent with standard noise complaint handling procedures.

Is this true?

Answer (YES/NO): YES